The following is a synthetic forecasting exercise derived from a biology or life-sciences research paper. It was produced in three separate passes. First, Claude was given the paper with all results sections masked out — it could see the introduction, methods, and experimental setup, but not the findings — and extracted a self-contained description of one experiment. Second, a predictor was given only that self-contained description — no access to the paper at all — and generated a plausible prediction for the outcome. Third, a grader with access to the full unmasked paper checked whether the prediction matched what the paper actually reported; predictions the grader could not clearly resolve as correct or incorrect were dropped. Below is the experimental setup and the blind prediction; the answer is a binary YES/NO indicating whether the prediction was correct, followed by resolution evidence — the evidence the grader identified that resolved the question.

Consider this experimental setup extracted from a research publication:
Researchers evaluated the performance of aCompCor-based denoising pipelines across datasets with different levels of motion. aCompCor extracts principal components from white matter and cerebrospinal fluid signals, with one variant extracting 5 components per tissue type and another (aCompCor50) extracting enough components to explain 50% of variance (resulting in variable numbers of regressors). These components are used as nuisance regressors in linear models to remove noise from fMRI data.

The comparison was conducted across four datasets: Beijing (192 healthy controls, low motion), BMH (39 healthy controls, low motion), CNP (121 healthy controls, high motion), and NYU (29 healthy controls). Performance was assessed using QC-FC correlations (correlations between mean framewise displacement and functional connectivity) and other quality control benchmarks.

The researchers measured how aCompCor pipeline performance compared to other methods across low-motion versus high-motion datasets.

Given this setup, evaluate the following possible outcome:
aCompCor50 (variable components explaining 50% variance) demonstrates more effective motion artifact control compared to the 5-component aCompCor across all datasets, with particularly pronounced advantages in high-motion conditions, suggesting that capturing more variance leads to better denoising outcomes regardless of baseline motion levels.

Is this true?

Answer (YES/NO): NO